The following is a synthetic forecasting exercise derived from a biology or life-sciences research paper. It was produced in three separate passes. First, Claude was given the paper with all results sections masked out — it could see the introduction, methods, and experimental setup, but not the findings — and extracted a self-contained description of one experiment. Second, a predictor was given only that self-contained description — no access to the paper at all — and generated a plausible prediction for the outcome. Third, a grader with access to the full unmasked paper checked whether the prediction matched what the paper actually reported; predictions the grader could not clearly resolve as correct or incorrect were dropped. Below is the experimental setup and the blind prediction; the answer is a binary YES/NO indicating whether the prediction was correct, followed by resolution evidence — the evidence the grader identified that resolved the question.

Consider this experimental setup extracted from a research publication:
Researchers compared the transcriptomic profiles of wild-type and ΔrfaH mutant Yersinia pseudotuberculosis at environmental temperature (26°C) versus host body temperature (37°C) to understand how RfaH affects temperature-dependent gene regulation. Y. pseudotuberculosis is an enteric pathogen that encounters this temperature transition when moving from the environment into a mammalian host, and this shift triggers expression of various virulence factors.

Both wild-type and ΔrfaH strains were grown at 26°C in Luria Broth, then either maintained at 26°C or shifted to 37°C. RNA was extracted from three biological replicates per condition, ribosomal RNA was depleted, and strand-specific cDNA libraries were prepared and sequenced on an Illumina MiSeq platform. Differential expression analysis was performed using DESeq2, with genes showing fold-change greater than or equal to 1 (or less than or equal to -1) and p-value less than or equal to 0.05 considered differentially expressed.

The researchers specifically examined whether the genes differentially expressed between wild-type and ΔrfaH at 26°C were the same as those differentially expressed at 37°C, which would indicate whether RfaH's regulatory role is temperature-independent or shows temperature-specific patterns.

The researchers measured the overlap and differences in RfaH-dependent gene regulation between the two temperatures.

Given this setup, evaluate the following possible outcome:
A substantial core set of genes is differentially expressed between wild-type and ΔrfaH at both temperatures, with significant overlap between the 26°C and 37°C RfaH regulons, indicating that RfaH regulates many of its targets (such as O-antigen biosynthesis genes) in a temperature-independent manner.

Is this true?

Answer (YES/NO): YES